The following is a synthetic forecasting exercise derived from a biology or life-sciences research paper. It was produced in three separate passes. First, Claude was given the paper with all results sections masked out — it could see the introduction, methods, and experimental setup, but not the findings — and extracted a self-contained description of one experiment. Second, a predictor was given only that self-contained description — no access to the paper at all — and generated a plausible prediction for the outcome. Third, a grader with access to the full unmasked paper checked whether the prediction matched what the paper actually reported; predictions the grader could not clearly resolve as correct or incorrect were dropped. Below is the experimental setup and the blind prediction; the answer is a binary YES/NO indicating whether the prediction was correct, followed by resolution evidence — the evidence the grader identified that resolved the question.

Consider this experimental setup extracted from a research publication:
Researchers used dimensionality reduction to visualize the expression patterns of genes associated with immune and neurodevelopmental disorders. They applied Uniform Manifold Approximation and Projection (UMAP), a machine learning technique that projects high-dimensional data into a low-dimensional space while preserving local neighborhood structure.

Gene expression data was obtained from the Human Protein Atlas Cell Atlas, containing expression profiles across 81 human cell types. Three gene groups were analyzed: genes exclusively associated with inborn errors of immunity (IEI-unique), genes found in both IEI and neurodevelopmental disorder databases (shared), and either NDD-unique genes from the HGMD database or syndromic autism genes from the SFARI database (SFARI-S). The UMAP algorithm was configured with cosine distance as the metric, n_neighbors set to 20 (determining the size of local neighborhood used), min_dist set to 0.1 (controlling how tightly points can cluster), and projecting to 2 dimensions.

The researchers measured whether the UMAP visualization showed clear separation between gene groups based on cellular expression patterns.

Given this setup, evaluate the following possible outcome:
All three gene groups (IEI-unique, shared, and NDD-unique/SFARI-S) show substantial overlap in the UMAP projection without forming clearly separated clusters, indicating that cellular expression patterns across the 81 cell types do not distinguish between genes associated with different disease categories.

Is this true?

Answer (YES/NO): NO